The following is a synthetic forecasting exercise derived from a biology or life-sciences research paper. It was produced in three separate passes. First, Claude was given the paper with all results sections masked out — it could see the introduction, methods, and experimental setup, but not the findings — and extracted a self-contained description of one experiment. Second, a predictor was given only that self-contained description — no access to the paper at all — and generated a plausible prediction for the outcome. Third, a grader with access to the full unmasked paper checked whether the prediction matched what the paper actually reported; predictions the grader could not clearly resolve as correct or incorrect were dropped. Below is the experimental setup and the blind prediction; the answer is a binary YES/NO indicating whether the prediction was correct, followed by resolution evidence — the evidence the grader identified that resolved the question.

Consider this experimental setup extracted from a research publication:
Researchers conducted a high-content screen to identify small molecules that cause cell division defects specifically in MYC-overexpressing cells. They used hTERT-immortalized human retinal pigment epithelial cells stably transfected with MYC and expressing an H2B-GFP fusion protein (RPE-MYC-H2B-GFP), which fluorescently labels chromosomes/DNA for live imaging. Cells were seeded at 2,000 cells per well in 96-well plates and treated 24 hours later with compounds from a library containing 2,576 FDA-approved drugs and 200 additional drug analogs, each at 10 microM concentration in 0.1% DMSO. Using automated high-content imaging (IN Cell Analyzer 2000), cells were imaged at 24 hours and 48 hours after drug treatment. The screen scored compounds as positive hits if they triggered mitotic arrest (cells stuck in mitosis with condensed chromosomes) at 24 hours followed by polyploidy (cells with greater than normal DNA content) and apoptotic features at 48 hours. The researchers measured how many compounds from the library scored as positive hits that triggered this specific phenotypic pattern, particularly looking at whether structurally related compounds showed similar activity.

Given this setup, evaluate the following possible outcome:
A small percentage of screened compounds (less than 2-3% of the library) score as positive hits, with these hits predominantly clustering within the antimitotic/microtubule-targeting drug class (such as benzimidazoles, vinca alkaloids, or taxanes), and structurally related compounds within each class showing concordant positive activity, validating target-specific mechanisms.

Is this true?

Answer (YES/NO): NO